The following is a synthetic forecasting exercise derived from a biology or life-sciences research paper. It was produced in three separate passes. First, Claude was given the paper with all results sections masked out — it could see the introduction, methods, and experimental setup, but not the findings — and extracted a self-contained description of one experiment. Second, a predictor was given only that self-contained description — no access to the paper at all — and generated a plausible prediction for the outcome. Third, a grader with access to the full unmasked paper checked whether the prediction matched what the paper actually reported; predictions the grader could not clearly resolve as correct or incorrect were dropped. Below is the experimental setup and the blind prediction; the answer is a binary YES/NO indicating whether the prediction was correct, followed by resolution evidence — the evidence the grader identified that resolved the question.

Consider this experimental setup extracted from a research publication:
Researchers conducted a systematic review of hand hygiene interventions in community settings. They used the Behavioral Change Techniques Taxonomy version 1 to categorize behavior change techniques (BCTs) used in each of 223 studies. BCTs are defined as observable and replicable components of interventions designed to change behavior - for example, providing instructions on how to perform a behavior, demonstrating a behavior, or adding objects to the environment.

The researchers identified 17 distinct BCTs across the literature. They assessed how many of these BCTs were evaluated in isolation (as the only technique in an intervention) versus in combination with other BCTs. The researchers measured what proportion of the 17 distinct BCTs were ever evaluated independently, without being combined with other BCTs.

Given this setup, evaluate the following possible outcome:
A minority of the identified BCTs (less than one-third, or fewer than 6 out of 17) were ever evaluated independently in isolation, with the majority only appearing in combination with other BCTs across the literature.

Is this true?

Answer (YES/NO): YES